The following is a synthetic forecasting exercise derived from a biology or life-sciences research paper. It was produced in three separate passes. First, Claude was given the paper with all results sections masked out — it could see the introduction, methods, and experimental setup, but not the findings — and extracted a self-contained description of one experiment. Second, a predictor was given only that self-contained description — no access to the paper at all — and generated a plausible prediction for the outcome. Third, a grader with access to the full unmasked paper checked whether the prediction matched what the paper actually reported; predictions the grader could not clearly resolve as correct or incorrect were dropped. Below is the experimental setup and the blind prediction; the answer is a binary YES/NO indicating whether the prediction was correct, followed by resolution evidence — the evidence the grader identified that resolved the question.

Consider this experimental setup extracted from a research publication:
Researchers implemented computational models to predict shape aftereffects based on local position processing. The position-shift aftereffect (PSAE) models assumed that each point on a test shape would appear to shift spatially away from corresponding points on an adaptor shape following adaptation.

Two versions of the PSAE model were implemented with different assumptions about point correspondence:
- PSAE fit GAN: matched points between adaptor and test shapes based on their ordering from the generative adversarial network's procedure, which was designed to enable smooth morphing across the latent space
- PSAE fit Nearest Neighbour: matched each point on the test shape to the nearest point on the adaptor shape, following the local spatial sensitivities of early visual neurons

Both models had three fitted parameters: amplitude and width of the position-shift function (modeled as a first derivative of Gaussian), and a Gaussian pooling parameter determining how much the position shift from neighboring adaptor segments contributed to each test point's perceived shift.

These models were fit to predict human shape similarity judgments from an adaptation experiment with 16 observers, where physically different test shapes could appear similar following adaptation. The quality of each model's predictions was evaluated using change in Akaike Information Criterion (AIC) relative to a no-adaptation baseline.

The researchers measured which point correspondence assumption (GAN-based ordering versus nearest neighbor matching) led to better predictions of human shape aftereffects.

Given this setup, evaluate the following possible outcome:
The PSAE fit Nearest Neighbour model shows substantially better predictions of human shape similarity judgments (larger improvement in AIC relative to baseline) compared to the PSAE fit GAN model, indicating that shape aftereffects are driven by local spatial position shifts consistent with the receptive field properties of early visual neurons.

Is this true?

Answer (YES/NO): NO